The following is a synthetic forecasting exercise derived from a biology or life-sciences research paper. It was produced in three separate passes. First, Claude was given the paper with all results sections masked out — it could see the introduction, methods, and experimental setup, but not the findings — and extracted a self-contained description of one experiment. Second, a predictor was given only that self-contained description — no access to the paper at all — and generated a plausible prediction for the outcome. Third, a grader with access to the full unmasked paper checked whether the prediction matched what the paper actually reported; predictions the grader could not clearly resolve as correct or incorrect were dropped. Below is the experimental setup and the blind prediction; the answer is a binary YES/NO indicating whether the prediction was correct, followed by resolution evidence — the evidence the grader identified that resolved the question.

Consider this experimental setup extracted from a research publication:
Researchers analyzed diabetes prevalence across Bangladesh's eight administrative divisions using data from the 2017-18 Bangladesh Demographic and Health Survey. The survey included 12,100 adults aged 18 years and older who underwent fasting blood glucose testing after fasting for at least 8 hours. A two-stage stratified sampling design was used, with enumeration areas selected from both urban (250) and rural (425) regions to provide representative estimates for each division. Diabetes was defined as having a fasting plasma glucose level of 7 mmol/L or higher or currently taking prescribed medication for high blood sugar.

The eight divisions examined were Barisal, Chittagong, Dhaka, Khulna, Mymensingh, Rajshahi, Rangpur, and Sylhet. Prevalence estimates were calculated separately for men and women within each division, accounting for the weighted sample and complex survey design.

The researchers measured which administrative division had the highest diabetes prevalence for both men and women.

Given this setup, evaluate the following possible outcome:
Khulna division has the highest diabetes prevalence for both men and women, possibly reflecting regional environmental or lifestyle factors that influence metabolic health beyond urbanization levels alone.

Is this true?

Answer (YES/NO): NO